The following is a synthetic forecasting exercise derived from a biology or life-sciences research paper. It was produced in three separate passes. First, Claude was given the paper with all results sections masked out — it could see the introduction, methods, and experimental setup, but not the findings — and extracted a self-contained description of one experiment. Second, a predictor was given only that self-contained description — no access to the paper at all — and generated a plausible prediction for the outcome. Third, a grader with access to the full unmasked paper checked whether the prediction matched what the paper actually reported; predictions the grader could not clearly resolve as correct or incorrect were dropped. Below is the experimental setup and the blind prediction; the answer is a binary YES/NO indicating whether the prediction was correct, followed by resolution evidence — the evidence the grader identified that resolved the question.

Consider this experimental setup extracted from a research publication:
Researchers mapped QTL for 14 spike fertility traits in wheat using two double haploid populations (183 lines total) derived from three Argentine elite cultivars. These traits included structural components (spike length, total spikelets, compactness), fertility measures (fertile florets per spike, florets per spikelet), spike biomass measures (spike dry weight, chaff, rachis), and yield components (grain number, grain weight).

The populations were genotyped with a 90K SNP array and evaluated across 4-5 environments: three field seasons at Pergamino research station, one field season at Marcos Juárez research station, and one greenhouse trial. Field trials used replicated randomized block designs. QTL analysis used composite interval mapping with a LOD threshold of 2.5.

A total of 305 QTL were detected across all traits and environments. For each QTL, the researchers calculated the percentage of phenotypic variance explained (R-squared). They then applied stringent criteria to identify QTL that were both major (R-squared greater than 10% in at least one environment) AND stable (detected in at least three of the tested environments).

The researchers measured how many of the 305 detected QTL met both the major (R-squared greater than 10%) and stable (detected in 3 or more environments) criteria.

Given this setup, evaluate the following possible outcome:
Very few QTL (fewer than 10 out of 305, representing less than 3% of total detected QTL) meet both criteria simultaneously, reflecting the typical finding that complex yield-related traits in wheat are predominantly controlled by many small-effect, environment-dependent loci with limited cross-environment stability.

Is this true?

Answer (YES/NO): NO